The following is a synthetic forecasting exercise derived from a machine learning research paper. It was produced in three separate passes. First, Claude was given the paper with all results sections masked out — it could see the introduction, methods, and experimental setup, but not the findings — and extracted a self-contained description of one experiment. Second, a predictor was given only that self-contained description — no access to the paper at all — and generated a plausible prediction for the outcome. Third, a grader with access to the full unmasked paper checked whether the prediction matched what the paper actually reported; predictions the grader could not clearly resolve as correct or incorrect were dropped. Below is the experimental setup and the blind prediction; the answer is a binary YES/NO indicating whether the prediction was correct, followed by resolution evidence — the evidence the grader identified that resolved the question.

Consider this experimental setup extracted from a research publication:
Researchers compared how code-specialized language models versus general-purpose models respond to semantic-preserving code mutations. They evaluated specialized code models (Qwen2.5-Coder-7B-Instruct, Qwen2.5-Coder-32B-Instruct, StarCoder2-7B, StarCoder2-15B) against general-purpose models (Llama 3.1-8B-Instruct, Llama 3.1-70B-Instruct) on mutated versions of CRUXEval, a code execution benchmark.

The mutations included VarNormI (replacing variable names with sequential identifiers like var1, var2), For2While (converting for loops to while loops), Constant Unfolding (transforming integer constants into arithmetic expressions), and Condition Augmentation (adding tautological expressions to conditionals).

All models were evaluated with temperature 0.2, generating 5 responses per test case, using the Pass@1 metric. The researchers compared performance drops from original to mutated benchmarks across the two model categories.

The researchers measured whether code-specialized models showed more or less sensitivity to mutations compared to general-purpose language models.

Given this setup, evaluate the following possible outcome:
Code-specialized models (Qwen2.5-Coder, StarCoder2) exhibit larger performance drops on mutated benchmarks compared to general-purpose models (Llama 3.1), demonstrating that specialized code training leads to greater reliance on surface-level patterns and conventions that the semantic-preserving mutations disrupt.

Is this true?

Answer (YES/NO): NO